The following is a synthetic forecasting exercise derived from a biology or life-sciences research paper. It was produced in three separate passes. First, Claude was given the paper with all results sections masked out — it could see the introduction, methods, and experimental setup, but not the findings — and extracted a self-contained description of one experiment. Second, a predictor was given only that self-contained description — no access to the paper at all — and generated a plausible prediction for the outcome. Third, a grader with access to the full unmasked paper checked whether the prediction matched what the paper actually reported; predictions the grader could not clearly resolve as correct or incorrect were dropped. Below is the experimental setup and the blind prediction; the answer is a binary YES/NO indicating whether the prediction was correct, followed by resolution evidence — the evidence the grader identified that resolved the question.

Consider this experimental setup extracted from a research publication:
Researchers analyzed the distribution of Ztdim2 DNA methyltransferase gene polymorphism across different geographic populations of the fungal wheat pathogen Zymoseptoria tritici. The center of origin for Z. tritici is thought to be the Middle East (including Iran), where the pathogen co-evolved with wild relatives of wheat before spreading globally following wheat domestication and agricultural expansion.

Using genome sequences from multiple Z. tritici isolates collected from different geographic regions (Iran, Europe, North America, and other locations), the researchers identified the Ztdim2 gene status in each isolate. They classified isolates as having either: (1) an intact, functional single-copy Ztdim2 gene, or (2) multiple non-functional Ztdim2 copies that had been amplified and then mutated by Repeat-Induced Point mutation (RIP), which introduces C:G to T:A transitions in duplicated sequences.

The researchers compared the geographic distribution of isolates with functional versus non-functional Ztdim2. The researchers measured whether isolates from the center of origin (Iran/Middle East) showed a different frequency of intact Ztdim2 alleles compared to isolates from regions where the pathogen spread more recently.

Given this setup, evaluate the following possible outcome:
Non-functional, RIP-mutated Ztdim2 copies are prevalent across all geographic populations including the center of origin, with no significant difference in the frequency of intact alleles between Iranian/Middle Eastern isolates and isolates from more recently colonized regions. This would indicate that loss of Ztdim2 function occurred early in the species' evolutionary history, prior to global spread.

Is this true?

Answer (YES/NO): NO